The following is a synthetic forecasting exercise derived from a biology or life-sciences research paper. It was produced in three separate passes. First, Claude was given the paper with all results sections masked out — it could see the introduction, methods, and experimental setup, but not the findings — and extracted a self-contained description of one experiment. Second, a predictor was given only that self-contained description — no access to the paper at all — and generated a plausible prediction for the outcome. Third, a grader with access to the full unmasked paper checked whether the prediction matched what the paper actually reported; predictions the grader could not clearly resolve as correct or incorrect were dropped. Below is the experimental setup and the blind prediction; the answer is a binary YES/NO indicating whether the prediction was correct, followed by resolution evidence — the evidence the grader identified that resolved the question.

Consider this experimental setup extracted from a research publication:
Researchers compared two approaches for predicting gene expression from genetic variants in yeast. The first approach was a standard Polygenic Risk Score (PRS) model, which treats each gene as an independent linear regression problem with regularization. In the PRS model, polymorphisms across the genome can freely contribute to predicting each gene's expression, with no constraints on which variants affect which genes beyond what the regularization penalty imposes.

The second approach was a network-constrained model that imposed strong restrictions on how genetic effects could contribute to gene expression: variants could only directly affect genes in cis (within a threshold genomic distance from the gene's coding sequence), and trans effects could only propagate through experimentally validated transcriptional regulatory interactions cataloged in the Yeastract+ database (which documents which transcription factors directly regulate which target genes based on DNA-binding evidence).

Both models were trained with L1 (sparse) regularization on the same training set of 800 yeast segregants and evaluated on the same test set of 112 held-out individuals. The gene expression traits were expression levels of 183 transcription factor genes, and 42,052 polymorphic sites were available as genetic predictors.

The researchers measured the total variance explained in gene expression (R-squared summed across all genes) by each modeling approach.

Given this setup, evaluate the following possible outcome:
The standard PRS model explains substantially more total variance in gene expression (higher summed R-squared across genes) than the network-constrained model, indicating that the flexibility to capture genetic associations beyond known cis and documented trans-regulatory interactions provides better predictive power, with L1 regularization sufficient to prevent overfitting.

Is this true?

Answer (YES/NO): YES